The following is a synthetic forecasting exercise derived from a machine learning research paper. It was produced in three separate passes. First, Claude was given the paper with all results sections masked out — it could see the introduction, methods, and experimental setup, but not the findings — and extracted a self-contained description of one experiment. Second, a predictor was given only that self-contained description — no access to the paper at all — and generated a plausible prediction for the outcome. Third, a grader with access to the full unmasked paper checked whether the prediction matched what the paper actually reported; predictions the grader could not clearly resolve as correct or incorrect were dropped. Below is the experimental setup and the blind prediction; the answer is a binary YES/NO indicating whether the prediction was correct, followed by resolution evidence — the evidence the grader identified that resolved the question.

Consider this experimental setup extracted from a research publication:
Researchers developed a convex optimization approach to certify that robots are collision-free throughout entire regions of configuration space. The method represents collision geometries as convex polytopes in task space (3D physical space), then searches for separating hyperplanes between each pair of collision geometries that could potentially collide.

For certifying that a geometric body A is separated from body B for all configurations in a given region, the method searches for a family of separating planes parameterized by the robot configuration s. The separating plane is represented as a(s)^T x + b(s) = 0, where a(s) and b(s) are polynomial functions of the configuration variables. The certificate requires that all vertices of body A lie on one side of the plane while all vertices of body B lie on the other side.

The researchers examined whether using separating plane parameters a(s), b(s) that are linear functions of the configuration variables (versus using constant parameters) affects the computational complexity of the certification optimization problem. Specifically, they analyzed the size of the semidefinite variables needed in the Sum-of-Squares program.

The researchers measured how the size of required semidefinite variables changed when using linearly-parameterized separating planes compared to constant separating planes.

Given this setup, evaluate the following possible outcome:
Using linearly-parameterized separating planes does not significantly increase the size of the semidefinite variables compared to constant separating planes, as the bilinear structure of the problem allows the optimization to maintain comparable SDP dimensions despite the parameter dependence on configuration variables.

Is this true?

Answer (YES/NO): YES